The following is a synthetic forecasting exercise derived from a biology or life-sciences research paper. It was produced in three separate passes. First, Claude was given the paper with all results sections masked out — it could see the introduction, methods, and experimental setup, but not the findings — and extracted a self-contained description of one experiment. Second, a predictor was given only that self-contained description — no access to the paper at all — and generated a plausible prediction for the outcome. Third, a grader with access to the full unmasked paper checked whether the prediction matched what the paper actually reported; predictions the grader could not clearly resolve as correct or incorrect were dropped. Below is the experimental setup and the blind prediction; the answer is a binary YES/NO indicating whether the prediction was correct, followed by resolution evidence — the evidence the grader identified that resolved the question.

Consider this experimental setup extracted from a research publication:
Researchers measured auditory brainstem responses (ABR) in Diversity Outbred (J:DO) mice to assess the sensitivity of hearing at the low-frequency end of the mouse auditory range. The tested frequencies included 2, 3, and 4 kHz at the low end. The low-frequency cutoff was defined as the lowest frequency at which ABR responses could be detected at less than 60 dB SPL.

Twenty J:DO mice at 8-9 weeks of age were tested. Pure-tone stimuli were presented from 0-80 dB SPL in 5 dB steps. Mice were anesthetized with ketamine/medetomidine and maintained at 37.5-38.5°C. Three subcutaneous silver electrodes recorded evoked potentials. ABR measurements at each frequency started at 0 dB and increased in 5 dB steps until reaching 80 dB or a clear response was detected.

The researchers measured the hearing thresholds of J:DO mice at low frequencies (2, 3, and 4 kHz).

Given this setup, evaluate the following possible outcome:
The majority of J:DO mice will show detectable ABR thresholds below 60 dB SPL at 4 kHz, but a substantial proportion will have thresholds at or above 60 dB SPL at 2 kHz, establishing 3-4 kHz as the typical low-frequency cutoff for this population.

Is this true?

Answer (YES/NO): NO